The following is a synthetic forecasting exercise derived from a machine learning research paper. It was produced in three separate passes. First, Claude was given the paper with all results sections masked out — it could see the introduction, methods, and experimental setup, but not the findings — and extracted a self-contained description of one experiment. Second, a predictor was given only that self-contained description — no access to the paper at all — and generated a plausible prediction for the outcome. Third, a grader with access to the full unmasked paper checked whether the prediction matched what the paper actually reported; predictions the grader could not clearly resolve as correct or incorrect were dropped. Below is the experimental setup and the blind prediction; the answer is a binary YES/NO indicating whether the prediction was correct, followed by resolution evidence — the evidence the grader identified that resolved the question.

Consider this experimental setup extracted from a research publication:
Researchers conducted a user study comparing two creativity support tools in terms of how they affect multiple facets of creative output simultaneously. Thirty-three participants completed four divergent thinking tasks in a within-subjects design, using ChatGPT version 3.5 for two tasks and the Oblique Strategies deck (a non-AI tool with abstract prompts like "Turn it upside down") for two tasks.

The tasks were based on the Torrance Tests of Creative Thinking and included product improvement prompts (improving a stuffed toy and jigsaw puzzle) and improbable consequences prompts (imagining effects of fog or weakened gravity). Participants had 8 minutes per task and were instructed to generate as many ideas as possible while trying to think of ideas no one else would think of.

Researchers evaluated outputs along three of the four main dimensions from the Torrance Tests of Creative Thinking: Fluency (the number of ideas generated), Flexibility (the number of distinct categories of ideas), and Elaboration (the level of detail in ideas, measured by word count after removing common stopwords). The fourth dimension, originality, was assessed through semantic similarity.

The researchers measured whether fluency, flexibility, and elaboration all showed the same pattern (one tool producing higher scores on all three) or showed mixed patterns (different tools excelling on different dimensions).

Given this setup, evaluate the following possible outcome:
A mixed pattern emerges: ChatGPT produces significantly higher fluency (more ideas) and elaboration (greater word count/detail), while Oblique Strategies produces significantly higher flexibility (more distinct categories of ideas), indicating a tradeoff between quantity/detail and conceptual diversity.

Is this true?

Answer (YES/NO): NO